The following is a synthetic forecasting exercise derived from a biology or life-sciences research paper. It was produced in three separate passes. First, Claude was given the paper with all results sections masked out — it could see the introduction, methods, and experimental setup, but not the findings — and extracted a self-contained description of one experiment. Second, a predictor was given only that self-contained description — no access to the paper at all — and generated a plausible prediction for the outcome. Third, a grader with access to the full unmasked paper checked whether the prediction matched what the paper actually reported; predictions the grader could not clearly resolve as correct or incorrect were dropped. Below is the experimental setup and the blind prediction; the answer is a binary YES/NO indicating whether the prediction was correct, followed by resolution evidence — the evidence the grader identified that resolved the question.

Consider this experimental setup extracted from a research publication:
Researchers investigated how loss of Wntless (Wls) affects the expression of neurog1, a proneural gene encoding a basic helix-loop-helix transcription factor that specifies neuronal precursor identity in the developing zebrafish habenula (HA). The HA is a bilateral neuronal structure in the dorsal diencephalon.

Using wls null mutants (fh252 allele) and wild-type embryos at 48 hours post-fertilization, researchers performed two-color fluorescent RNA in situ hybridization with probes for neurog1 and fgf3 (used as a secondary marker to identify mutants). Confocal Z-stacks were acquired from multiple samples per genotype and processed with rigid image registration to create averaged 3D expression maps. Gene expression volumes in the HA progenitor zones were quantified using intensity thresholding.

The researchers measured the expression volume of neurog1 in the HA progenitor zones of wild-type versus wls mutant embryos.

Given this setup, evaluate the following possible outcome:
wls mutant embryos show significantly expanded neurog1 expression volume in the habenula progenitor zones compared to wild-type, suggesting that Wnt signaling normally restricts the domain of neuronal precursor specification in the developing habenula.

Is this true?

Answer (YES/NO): NO